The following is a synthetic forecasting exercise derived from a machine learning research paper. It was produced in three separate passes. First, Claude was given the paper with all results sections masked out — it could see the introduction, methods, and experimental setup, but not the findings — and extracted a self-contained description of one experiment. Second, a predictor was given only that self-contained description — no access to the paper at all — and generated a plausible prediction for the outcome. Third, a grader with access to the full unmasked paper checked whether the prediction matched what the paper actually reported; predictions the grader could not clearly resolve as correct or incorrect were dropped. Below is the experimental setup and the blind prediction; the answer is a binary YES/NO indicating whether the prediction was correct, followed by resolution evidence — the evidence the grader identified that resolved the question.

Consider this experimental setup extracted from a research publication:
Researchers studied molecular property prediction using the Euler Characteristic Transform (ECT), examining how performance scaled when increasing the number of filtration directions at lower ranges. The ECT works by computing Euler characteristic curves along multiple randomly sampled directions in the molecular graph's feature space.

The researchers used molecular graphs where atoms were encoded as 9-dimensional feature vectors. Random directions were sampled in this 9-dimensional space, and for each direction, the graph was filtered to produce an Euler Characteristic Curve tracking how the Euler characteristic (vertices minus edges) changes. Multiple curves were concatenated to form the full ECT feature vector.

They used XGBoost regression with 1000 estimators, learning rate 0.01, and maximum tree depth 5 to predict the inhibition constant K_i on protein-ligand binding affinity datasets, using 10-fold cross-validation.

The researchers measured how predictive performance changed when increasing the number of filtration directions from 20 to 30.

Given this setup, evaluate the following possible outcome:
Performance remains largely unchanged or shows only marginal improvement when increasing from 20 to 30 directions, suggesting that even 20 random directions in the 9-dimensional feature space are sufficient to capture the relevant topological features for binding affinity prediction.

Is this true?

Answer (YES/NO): NO